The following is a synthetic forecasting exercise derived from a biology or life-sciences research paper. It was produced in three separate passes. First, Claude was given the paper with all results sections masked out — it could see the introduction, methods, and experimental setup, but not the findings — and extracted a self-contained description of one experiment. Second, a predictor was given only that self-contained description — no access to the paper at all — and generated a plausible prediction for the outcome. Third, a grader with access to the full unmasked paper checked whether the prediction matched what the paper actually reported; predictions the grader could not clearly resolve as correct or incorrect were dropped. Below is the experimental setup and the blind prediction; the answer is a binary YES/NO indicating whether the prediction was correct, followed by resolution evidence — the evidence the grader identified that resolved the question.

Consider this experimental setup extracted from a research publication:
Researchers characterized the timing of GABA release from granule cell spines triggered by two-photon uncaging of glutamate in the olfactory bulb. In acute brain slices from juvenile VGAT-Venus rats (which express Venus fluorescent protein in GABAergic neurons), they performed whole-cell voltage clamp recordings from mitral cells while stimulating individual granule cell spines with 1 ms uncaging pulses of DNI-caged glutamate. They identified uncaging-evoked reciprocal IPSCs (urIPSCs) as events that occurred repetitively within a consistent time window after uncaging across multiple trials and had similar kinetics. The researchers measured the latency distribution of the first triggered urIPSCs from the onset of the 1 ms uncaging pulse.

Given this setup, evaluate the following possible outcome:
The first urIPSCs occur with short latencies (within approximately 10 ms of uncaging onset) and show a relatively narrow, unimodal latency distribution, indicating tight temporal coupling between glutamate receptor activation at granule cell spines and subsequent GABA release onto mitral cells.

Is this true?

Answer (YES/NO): NO